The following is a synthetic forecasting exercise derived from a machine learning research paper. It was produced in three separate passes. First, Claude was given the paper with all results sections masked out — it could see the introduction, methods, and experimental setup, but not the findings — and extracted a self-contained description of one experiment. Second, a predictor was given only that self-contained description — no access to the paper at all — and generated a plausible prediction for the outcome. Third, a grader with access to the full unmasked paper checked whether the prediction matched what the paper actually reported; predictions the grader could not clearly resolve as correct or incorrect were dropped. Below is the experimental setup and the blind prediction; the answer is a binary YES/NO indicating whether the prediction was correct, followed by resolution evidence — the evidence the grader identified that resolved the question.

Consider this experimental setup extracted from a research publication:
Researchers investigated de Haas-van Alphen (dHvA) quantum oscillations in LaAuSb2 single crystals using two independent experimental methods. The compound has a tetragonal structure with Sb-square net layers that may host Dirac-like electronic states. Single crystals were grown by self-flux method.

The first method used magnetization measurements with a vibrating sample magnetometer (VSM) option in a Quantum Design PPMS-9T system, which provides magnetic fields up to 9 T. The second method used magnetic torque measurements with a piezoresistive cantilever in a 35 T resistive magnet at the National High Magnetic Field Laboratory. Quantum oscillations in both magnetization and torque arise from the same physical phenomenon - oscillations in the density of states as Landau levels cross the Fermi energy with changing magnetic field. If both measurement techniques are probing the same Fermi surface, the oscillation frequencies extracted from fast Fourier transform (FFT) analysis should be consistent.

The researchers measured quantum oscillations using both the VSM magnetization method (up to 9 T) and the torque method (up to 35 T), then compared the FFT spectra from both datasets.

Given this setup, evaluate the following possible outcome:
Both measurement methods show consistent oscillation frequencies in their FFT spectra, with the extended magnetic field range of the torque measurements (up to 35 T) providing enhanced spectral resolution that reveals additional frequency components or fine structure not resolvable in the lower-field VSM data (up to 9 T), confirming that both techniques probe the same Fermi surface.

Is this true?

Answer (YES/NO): YES